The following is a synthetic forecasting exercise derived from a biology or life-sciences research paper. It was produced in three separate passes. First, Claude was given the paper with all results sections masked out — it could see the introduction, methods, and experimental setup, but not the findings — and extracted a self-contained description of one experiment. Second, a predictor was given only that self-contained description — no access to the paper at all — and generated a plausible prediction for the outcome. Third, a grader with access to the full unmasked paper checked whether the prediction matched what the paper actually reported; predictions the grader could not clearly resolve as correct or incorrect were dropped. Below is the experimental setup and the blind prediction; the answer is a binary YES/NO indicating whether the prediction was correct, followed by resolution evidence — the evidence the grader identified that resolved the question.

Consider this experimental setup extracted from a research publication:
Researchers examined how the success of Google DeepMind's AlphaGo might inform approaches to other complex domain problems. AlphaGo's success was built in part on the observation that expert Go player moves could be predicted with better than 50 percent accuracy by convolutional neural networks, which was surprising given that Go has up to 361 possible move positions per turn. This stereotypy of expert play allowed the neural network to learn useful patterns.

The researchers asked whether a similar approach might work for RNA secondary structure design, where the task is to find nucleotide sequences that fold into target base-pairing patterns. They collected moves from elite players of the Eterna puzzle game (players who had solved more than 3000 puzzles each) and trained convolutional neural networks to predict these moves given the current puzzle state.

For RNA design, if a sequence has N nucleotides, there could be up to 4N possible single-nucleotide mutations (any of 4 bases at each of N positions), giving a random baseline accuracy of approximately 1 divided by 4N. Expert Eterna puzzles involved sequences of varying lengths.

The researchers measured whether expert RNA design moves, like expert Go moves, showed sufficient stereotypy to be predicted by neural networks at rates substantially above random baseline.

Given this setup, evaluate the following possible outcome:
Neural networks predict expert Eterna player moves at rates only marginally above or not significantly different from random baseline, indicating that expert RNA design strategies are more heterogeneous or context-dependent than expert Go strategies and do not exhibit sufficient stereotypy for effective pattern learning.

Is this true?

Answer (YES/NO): NO